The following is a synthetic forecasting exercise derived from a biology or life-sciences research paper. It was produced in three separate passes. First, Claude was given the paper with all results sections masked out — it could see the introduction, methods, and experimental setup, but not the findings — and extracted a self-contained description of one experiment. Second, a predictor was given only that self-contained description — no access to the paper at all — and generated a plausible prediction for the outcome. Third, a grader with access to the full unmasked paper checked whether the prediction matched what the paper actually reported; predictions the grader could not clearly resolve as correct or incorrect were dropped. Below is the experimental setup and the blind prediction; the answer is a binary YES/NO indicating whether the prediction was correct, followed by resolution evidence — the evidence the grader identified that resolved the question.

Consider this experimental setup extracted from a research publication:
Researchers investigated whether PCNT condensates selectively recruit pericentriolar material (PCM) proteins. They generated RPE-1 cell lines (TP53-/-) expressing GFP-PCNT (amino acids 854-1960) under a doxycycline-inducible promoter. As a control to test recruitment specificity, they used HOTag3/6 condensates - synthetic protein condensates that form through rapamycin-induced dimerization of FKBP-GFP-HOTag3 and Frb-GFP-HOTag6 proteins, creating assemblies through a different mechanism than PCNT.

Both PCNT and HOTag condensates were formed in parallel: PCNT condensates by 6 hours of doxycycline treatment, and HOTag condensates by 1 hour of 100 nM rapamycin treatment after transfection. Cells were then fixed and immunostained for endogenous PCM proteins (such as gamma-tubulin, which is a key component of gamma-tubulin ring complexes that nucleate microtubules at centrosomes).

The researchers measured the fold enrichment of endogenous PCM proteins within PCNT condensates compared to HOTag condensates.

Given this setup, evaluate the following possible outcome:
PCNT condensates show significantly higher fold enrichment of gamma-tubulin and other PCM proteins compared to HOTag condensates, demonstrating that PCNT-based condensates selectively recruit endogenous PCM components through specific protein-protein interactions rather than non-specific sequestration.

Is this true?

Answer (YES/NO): YES